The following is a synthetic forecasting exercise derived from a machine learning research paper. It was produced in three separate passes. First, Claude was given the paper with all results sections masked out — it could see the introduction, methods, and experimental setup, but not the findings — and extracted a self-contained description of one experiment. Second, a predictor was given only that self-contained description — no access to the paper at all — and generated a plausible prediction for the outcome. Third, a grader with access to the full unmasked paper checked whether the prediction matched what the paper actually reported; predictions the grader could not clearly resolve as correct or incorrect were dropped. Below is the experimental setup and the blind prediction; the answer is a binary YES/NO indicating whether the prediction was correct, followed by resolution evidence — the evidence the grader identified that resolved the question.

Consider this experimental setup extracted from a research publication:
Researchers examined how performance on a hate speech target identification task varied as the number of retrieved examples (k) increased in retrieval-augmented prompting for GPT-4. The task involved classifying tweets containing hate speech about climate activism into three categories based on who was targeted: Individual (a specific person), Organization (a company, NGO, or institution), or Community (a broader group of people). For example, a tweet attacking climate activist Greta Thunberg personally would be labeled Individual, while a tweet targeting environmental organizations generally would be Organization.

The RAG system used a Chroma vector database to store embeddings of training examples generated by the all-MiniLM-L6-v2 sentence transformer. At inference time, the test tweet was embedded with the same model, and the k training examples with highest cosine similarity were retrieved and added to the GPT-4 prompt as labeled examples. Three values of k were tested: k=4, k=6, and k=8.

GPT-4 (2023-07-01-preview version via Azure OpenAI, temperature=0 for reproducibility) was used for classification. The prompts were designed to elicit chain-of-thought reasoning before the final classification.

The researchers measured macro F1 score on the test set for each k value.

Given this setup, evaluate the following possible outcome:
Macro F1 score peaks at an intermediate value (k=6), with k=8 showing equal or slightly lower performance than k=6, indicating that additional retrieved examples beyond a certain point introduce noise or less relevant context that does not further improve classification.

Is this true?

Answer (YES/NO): YES